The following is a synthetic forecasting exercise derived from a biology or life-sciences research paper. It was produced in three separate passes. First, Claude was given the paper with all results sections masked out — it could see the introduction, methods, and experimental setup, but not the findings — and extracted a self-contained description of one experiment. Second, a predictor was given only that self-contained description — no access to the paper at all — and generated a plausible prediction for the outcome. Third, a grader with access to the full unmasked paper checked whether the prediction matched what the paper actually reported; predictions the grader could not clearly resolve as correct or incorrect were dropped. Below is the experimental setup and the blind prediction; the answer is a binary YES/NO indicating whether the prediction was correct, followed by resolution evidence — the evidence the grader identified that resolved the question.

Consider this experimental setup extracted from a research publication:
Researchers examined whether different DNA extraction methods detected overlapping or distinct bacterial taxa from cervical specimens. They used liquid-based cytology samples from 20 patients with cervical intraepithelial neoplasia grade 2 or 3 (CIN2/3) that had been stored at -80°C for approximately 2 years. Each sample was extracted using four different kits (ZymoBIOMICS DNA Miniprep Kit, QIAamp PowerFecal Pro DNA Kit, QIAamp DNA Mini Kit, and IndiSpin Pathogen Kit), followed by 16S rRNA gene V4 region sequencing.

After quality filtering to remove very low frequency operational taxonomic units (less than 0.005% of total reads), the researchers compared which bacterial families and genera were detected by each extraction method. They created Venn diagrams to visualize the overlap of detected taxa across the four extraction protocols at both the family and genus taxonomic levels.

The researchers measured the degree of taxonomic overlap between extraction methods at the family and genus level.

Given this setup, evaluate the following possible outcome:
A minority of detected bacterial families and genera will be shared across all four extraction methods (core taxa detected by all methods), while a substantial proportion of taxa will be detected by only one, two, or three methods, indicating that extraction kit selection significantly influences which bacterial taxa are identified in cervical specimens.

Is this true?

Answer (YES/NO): NO